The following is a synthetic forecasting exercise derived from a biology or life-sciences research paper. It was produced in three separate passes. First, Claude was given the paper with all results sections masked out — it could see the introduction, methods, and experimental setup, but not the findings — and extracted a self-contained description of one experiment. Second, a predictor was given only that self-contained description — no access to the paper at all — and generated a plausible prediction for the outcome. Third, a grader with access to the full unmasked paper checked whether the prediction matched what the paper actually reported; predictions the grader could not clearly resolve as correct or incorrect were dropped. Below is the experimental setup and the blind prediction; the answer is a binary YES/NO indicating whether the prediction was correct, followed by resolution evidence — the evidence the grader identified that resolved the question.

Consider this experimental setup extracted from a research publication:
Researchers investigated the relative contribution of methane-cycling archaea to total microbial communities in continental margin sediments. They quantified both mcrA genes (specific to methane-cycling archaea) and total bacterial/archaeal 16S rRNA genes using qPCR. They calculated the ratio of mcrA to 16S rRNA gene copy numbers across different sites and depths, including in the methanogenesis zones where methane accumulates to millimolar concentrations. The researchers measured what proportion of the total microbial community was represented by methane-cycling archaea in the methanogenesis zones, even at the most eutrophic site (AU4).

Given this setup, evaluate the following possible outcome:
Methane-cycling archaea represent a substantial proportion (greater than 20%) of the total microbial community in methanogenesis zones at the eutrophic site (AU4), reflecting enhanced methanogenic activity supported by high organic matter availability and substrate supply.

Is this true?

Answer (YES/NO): NO